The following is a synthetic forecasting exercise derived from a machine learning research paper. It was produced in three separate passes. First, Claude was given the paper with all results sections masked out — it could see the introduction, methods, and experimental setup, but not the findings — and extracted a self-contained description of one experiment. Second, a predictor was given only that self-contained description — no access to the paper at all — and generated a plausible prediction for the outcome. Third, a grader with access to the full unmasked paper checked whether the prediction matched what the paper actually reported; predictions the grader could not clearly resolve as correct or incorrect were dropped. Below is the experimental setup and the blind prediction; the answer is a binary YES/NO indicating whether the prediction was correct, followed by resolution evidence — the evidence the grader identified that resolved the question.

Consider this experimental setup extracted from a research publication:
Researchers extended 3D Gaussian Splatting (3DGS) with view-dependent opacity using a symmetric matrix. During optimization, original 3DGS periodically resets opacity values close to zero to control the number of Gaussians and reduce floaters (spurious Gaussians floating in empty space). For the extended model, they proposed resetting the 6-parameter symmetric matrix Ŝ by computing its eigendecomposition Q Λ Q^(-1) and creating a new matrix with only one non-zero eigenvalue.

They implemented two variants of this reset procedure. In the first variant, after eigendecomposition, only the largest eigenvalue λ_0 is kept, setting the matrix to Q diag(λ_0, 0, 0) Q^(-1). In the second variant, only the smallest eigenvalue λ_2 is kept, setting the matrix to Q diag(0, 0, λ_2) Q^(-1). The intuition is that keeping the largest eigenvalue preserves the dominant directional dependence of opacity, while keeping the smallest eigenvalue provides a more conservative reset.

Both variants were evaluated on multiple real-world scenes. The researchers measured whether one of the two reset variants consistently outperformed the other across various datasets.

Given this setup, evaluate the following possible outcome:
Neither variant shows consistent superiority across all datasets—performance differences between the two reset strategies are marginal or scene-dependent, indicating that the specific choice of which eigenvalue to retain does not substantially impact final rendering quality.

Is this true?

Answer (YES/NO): YES